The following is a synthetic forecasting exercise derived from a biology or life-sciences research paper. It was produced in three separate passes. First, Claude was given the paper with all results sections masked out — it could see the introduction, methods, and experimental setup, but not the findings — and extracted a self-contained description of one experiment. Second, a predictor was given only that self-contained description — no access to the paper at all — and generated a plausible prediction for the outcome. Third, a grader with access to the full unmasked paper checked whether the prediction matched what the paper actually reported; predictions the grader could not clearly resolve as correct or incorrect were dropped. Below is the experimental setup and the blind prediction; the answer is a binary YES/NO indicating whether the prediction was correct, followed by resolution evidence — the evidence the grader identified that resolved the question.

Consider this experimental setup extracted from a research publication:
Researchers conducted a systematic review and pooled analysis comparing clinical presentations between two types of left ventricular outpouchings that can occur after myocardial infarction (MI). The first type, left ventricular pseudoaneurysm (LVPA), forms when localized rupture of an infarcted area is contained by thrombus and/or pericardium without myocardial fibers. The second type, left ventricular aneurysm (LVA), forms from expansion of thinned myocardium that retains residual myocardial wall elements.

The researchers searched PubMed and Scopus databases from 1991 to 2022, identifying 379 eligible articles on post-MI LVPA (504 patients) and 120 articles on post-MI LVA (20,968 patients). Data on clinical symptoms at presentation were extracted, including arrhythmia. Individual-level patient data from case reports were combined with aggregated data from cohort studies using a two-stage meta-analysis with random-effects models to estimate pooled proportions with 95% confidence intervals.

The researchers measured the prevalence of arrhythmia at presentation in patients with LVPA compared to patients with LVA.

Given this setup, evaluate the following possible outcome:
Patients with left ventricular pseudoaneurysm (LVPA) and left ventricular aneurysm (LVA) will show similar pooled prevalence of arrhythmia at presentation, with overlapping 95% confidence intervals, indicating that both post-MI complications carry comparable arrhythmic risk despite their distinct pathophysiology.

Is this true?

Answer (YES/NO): NO